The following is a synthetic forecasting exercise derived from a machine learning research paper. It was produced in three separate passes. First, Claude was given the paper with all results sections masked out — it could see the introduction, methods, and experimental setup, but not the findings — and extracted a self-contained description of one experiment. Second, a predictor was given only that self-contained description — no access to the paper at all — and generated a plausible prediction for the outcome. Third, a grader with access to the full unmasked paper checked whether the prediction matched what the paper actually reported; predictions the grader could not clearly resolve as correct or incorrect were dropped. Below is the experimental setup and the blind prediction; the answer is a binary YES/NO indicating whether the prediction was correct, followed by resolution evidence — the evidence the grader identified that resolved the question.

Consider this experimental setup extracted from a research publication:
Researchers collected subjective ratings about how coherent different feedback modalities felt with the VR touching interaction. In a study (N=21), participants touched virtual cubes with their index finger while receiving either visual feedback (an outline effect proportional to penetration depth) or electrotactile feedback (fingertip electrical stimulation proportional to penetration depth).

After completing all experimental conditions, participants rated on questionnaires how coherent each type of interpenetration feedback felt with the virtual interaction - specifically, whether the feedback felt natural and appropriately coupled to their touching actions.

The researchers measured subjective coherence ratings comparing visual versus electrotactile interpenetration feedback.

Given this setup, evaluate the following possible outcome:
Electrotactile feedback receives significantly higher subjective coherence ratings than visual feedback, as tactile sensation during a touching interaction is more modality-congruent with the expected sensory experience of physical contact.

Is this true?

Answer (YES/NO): NO